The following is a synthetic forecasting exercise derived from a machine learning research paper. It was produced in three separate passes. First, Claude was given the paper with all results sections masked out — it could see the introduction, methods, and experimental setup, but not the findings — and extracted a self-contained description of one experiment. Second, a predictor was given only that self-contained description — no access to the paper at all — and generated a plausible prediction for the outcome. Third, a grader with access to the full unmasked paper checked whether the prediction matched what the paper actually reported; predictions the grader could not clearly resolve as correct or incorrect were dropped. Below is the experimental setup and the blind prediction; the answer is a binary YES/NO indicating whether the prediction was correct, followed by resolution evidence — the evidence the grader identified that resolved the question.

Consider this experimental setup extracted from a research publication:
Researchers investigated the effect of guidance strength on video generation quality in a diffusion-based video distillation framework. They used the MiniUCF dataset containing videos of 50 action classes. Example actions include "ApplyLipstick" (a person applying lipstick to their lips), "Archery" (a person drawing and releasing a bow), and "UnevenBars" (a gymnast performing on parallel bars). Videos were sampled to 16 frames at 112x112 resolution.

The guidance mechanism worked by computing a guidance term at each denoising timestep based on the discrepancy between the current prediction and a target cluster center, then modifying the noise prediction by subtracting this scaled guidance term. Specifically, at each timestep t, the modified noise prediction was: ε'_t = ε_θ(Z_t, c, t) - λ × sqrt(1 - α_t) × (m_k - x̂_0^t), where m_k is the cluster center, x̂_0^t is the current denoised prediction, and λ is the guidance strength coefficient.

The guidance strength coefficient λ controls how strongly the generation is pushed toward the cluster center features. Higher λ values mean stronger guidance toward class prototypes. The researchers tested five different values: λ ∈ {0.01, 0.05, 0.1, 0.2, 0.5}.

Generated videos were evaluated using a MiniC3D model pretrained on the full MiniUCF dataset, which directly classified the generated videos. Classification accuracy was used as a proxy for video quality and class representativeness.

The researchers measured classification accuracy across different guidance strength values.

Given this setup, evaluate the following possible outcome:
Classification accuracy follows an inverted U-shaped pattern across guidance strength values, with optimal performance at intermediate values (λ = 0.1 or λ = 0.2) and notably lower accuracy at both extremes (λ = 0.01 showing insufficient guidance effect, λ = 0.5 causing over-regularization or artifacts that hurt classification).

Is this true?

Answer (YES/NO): YES